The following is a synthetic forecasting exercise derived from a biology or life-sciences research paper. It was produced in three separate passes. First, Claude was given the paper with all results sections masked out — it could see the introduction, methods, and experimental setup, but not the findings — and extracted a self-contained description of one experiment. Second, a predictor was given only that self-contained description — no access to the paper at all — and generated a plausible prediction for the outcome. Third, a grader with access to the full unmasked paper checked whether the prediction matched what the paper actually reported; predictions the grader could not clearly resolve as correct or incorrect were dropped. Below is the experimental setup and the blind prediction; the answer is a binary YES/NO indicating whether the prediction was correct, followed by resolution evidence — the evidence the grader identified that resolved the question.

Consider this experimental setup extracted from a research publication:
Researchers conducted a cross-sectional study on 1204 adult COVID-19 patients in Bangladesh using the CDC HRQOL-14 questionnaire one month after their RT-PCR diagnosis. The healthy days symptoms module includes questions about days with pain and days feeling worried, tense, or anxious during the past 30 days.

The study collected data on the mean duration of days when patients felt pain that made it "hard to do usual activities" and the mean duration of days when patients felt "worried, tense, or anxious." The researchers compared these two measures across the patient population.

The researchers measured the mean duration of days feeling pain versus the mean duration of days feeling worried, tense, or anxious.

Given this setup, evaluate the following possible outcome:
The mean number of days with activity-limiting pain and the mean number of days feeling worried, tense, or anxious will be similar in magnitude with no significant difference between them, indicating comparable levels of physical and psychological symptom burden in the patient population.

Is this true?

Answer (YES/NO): NO